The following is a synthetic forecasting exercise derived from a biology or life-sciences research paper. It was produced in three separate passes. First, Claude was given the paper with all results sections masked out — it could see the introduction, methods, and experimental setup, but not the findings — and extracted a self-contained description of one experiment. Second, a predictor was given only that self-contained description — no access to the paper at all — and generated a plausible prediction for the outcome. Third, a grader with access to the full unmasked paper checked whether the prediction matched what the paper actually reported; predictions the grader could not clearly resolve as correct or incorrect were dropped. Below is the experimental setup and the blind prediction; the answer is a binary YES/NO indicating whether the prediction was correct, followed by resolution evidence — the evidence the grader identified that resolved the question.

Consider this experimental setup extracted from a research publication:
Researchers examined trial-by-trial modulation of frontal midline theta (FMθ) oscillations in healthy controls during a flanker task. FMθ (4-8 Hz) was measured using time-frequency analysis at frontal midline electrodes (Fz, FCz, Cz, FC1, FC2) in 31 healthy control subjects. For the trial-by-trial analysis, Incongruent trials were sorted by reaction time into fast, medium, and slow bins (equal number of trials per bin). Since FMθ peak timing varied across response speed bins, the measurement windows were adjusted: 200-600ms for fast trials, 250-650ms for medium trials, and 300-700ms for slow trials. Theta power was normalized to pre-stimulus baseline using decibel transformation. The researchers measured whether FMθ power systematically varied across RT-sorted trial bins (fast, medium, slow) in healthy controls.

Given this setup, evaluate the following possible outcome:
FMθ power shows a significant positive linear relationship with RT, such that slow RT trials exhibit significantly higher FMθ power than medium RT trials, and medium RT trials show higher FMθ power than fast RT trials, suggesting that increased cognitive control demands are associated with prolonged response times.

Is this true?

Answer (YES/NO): NO